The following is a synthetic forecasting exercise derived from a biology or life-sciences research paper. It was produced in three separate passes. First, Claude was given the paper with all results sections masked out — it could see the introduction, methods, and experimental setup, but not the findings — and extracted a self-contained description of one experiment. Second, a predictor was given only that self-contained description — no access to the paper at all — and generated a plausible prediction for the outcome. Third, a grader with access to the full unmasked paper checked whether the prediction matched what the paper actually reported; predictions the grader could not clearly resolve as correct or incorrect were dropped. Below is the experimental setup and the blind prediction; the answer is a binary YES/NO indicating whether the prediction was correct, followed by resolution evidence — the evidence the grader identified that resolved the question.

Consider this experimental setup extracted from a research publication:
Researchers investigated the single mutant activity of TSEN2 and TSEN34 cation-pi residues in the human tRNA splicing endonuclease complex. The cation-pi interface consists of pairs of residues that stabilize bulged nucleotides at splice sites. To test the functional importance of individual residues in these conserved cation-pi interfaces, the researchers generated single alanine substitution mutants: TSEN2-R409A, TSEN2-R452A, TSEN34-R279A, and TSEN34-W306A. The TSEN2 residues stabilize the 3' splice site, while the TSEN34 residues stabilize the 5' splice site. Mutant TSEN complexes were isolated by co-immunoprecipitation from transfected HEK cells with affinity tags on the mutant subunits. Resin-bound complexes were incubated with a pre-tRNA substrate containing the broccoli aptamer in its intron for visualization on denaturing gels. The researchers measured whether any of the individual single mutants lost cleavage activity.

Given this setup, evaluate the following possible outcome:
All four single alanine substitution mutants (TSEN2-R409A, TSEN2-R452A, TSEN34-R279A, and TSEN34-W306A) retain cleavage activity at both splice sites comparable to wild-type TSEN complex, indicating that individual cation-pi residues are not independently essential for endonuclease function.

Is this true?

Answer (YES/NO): YES